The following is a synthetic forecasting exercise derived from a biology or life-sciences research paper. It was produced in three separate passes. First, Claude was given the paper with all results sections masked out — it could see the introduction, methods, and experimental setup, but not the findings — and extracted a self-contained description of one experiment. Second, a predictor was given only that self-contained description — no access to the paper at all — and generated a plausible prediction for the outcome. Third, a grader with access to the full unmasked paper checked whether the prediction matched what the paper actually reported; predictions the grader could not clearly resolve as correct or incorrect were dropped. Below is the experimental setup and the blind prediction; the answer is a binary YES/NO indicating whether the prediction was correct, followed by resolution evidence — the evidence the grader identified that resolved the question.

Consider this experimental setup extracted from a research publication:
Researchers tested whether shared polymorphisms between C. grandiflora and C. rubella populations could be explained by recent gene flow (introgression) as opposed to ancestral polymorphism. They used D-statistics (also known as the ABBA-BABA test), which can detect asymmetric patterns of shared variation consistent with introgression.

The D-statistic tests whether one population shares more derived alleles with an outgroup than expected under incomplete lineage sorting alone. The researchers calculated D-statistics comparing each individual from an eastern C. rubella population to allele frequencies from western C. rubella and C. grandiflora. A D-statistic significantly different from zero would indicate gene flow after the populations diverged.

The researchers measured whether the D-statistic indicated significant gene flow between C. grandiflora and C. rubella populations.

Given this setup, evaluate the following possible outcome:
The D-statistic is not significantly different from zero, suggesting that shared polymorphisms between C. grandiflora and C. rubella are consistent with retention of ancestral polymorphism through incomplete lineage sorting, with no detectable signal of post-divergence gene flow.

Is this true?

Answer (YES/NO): NO